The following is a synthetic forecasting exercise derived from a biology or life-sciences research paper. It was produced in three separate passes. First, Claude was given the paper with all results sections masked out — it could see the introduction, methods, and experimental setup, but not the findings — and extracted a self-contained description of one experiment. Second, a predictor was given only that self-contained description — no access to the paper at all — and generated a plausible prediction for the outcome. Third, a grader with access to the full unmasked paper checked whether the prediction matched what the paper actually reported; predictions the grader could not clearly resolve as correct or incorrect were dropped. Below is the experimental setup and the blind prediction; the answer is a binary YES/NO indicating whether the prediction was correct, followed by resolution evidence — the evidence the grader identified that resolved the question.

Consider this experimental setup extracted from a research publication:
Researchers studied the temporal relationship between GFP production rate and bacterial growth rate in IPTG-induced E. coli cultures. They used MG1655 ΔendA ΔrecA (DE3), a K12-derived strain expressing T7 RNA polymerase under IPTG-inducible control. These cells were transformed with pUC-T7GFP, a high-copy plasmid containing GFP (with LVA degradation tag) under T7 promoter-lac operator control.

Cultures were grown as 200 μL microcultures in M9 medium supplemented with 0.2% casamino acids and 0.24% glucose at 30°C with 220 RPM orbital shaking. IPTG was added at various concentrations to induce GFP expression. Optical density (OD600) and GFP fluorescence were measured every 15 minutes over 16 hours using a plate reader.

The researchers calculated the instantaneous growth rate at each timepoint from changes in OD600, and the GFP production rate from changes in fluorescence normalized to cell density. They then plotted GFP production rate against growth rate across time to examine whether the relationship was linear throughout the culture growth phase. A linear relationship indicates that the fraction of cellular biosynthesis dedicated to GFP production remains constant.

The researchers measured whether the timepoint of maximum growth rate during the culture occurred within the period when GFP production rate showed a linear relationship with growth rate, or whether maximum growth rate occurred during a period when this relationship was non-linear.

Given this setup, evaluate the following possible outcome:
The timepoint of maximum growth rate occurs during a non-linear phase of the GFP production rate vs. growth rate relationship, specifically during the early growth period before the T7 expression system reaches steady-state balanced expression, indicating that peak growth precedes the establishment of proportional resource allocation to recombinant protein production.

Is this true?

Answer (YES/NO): YES